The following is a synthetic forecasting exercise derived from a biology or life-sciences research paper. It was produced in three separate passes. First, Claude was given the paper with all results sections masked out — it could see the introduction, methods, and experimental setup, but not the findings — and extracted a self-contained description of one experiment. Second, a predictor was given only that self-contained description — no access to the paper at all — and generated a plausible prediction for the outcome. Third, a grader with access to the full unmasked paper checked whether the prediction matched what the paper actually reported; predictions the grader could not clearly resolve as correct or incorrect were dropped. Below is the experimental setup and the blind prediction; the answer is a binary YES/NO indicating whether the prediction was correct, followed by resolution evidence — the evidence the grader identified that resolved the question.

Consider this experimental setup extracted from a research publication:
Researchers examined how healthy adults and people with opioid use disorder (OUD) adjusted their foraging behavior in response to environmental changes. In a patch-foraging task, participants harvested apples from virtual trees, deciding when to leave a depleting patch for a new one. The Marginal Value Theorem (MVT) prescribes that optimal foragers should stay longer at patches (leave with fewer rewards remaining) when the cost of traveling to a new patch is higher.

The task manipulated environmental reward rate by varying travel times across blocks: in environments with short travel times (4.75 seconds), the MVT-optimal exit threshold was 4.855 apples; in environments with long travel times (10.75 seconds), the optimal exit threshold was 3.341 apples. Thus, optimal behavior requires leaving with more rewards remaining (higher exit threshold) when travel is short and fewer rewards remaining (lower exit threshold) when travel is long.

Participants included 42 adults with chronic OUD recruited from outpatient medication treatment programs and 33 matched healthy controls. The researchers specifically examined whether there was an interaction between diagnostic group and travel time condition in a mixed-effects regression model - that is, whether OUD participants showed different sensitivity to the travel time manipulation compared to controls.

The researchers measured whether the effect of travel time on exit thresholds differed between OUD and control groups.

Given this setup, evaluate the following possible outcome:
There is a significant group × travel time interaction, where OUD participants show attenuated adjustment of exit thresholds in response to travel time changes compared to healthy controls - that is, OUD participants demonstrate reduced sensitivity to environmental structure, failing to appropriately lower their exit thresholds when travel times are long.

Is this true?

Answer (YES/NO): NO